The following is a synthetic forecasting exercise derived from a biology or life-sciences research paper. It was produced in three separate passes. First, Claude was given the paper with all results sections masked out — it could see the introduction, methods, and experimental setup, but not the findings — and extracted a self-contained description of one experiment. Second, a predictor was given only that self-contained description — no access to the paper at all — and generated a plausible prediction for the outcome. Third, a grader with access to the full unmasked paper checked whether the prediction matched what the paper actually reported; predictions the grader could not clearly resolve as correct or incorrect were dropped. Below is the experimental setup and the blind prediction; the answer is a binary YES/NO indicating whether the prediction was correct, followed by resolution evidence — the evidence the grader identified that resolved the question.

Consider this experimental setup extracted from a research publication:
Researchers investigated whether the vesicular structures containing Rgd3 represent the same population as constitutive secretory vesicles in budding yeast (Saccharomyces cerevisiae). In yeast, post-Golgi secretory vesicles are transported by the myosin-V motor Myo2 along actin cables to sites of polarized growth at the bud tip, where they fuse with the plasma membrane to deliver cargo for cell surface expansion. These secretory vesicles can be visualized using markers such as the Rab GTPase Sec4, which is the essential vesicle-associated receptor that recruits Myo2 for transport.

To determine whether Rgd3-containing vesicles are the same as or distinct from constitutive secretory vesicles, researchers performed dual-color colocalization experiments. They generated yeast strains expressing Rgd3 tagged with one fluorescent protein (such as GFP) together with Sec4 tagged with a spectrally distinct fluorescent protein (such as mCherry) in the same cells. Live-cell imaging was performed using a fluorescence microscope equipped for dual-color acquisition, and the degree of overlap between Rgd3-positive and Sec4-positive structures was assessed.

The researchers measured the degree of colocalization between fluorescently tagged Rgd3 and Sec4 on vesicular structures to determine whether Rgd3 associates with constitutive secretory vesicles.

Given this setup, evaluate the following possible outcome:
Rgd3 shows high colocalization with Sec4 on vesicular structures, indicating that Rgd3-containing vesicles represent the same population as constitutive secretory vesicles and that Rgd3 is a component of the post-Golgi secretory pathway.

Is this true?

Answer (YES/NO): NO